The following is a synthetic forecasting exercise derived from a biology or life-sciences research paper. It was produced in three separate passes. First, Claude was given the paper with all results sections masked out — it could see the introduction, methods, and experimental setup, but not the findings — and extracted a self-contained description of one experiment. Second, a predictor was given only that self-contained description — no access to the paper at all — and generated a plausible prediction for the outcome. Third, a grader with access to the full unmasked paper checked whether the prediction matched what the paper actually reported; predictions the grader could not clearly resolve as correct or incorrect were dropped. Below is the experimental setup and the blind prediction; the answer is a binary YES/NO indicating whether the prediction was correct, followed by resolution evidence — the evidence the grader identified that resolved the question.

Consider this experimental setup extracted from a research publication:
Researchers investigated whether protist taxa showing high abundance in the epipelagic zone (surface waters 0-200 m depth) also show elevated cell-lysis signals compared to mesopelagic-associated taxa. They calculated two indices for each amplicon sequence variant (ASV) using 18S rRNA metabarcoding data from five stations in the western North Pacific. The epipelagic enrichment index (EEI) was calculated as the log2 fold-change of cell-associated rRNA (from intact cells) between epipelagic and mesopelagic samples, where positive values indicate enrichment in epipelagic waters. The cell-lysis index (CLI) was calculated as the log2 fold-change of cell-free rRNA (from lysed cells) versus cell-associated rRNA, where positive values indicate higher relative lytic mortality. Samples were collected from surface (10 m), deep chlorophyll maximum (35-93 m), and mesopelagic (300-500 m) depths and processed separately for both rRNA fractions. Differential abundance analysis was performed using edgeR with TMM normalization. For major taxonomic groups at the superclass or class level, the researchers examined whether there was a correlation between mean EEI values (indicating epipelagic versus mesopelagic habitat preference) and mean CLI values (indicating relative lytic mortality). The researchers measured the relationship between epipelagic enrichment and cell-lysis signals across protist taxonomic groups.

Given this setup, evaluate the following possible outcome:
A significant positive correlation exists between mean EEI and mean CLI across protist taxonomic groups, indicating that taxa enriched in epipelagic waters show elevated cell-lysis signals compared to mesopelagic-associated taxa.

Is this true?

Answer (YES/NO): YES